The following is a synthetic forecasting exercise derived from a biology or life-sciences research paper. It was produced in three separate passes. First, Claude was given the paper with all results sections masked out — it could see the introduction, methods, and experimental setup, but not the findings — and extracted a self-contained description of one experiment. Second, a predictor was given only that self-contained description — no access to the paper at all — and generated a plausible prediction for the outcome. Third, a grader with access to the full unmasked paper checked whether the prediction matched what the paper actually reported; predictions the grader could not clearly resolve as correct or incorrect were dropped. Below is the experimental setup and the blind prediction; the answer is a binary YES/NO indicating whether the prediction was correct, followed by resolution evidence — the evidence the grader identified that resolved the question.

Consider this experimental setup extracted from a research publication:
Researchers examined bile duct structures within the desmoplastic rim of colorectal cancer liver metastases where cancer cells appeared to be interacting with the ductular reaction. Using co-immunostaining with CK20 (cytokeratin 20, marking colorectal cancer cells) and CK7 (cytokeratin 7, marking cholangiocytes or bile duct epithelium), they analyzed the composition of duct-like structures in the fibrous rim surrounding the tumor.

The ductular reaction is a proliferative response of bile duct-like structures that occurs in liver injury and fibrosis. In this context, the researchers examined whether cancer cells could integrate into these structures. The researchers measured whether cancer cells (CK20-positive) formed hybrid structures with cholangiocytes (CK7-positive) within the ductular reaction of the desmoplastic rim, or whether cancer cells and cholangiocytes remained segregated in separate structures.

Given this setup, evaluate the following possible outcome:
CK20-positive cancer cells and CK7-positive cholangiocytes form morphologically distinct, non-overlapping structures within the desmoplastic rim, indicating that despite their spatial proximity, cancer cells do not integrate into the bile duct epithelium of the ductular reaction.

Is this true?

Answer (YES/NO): NO